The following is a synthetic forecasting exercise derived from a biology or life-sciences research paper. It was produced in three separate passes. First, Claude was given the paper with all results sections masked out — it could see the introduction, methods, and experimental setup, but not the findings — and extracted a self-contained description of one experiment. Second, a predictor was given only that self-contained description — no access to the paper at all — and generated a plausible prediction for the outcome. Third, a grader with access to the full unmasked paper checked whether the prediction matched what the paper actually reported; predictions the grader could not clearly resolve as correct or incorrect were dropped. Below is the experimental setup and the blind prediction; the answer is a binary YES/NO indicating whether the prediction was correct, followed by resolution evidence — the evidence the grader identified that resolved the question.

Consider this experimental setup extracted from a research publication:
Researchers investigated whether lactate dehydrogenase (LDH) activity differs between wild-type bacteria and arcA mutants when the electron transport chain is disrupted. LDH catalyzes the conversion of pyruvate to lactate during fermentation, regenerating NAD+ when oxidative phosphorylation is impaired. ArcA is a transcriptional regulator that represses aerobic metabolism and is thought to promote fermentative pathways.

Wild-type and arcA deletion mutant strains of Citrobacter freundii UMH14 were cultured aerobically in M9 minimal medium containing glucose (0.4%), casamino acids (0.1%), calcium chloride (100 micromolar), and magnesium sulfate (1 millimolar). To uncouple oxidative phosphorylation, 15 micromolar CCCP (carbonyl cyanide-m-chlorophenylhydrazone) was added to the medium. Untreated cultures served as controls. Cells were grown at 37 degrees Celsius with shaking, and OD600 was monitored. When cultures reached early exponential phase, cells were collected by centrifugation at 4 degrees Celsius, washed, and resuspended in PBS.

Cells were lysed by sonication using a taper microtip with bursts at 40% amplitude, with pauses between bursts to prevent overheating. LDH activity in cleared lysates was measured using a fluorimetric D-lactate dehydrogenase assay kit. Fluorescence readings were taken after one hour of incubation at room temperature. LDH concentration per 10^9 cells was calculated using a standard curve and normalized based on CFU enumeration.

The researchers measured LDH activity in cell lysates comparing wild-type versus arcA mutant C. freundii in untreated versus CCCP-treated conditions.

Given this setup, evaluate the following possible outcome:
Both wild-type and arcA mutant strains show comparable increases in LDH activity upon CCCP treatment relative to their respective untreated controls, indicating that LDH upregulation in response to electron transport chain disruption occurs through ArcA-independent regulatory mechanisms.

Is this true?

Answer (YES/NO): NO